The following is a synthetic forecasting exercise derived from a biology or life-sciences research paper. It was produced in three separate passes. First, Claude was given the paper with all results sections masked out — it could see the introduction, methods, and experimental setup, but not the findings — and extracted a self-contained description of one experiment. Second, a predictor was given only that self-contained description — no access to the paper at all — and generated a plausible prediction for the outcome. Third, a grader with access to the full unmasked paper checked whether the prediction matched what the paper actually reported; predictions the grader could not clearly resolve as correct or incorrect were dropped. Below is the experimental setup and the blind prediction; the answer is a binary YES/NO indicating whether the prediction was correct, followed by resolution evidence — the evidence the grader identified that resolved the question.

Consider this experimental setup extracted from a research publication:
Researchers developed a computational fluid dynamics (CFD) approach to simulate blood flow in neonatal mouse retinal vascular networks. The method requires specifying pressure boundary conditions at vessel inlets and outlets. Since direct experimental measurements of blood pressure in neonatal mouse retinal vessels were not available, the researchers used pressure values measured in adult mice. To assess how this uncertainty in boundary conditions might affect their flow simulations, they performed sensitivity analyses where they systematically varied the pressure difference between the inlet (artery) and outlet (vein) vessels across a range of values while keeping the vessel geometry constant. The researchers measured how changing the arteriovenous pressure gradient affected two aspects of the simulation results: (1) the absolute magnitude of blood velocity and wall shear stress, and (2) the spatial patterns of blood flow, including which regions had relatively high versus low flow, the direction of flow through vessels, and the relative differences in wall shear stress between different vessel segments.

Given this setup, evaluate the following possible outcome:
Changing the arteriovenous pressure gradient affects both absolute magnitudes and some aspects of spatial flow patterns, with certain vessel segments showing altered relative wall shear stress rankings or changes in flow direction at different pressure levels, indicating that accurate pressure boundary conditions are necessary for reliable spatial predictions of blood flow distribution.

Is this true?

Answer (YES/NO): NO